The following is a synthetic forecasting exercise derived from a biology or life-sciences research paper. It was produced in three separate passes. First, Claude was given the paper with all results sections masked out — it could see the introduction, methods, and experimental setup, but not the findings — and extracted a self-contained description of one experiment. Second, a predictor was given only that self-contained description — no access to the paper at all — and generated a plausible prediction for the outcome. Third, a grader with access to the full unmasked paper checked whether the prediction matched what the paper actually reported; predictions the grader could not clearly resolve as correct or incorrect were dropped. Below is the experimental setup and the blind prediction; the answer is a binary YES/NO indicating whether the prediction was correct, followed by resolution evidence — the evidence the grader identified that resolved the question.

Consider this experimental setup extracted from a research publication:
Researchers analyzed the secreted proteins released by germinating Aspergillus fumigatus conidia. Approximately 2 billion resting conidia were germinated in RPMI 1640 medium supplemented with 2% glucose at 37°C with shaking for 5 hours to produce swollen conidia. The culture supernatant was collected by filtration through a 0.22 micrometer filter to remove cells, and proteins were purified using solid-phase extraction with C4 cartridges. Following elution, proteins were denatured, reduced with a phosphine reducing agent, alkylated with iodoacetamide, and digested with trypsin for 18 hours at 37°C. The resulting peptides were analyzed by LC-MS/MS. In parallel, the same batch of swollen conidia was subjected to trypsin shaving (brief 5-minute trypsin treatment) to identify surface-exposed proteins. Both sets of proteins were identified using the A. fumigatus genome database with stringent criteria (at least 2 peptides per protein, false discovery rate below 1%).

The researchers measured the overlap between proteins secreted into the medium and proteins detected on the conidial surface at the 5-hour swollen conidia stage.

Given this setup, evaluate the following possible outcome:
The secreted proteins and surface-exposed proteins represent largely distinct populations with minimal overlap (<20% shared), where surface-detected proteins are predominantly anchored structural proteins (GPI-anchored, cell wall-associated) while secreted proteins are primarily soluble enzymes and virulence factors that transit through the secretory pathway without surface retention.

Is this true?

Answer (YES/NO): NO